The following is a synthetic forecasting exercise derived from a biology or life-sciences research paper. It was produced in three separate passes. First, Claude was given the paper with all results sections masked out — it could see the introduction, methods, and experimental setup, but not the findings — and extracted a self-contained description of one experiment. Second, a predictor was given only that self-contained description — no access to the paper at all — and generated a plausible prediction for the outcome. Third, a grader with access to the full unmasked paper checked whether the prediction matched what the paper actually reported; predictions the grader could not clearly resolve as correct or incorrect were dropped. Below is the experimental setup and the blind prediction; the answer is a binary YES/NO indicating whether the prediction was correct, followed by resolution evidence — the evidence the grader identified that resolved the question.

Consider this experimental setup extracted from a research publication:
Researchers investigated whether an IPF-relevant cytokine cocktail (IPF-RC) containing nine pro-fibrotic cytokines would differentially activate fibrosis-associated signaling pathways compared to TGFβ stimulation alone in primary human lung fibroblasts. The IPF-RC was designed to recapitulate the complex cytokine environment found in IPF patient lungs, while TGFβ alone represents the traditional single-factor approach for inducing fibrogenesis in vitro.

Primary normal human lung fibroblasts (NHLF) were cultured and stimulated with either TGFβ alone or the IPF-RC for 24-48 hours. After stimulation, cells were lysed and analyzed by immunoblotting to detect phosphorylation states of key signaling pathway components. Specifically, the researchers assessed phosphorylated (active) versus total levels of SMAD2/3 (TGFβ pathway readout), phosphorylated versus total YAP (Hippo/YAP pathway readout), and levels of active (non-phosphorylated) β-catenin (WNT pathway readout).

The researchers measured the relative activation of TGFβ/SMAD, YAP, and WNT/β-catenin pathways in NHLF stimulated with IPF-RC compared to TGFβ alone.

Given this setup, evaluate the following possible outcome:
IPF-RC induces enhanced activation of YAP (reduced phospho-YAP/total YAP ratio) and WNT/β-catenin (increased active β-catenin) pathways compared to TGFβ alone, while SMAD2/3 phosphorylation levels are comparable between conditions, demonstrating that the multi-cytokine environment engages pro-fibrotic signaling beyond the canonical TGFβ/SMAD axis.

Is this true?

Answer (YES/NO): NO